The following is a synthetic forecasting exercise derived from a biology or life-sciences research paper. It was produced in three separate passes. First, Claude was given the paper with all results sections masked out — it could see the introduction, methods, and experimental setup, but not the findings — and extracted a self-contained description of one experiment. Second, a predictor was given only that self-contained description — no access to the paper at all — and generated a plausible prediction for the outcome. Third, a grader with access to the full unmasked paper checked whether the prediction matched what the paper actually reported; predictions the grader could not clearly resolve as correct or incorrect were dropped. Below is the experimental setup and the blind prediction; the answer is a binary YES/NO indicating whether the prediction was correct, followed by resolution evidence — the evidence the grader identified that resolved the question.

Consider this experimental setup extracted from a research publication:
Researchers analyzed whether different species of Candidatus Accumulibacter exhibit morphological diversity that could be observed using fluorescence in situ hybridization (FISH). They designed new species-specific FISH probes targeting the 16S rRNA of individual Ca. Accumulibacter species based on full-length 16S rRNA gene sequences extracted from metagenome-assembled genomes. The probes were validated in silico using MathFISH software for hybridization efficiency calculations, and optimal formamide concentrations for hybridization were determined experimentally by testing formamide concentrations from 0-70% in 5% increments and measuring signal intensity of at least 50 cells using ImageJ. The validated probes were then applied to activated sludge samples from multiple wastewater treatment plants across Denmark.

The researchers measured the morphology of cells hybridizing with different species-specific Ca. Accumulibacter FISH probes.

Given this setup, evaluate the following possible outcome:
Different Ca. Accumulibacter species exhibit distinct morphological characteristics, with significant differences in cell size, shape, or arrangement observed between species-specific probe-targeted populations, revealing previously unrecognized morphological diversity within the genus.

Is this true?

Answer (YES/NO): NO